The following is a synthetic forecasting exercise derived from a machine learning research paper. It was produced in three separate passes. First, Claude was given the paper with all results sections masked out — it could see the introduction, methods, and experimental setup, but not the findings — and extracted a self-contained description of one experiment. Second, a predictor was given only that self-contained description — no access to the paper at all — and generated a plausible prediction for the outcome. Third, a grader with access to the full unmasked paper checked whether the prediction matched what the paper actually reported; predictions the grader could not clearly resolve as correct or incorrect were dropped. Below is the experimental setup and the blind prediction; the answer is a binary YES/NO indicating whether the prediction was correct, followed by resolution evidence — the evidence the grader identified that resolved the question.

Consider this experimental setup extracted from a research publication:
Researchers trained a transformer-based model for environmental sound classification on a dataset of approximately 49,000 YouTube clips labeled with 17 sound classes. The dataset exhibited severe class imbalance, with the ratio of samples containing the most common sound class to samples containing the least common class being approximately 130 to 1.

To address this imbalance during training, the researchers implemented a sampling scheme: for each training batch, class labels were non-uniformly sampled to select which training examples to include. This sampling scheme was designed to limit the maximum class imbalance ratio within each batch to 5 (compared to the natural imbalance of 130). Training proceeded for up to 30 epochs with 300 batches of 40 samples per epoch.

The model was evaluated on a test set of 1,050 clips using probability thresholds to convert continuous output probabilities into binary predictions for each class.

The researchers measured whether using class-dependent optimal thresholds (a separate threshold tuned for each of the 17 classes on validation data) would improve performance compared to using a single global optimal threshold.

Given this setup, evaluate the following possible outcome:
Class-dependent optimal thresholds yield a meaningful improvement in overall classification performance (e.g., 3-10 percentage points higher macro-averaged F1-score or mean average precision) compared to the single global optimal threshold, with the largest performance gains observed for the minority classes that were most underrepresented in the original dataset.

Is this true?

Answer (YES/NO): NO